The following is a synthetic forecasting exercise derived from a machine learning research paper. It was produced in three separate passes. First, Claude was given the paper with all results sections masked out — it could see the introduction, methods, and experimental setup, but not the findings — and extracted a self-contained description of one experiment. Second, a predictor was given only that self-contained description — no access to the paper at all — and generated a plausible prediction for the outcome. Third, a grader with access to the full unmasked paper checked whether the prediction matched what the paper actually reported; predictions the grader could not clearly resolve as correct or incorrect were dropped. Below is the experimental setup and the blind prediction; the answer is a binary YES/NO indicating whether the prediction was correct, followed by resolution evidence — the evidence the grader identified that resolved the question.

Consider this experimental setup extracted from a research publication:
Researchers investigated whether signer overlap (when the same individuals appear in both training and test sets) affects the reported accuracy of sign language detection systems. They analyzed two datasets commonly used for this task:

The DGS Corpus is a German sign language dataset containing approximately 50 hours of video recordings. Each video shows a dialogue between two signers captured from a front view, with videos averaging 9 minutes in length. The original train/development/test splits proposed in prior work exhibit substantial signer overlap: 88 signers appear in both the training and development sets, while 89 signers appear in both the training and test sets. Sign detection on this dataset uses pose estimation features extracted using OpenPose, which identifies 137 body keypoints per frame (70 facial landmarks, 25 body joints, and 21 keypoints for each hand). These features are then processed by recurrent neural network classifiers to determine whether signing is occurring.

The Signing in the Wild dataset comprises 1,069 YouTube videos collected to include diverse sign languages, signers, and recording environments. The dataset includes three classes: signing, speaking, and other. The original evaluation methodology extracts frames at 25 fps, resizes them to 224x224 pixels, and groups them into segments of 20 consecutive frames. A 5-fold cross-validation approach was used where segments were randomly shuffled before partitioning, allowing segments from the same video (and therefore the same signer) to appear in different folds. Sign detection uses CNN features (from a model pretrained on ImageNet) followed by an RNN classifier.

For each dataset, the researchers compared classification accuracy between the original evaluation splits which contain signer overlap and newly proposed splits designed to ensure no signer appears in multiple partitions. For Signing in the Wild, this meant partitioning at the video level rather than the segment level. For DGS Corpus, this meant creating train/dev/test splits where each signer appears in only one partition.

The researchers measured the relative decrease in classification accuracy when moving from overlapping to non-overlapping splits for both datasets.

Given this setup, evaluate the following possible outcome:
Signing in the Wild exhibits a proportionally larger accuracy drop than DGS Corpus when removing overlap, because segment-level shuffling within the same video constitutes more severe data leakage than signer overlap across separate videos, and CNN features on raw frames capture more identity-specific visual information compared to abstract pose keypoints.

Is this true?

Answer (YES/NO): YES